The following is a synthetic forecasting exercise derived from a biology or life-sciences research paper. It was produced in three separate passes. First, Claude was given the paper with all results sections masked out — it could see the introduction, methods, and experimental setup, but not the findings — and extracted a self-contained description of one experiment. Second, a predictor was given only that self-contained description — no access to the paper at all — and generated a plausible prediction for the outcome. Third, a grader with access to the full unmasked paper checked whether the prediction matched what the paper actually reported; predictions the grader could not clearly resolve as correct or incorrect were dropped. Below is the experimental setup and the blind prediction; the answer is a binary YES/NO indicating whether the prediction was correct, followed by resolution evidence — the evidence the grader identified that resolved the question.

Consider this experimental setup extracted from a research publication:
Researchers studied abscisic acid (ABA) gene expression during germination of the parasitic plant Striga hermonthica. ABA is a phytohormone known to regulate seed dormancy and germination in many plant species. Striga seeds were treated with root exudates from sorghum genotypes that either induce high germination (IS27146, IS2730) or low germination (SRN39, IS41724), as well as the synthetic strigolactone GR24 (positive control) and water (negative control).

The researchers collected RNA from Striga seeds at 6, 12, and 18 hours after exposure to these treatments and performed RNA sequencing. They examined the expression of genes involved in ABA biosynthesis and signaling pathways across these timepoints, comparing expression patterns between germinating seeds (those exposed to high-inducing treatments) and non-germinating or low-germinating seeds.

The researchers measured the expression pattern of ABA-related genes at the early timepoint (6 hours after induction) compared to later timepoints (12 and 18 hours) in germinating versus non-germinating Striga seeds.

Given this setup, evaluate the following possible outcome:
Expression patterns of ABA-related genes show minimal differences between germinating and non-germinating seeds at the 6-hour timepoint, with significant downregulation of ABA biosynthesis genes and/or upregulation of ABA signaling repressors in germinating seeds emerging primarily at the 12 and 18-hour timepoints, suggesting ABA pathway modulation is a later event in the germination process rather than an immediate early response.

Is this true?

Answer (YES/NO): NO